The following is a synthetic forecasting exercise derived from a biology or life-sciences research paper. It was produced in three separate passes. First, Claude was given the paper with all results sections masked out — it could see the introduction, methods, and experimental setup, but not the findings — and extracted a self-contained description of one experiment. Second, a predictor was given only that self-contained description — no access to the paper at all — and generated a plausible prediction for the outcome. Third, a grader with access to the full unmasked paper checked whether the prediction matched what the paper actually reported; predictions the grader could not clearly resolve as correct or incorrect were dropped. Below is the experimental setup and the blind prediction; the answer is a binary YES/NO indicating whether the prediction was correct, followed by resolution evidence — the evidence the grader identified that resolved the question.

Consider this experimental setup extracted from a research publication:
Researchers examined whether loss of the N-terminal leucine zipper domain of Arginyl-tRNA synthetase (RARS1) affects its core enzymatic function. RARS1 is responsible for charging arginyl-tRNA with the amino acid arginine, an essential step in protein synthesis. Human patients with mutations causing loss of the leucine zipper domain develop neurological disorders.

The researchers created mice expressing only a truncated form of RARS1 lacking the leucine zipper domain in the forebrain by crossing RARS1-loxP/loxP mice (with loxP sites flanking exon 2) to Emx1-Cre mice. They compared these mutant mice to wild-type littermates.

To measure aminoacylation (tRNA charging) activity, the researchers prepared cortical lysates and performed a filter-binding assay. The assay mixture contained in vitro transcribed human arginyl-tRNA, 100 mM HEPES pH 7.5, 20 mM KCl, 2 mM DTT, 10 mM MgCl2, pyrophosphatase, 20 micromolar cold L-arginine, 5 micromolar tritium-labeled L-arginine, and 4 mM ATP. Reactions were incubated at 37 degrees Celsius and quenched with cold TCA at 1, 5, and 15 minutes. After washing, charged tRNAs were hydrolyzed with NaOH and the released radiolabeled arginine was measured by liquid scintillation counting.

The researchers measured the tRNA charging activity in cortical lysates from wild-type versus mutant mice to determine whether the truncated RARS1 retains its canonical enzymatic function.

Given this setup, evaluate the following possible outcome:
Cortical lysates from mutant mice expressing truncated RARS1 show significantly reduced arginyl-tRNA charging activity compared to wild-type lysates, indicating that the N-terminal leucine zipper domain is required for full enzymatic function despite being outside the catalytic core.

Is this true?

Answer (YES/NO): NO